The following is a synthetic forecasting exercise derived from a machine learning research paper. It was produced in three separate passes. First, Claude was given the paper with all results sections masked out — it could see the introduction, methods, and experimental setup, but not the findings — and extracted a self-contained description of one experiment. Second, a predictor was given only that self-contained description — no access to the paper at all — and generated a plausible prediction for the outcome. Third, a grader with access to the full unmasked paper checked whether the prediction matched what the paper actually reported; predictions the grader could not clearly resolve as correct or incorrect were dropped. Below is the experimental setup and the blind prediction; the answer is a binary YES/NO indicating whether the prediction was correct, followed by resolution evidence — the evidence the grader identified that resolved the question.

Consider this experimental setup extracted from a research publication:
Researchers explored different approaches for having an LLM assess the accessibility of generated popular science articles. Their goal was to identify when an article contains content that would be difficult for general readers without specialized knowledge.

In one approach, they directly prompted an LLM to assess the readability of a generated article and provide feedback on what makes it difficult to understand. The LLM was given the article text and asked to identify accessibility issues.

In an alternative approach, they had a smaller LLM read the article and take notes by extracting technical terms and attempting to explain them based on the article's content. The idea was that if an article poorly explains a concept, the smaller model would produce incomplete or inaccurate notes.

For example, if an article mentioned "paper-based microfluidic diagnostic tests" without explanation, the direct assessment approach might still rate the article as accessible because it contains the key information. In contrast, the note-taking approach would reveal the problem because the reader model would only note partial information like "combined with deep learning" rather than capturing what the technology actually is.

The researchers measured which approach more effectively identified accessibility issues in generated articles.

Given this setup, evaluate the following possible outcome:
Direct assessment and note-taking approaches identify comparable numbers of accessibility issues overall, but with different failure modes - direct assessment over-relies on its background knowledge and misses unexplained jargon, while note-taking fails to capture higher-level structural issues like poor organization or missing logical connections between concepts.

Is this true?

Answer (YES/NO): NO